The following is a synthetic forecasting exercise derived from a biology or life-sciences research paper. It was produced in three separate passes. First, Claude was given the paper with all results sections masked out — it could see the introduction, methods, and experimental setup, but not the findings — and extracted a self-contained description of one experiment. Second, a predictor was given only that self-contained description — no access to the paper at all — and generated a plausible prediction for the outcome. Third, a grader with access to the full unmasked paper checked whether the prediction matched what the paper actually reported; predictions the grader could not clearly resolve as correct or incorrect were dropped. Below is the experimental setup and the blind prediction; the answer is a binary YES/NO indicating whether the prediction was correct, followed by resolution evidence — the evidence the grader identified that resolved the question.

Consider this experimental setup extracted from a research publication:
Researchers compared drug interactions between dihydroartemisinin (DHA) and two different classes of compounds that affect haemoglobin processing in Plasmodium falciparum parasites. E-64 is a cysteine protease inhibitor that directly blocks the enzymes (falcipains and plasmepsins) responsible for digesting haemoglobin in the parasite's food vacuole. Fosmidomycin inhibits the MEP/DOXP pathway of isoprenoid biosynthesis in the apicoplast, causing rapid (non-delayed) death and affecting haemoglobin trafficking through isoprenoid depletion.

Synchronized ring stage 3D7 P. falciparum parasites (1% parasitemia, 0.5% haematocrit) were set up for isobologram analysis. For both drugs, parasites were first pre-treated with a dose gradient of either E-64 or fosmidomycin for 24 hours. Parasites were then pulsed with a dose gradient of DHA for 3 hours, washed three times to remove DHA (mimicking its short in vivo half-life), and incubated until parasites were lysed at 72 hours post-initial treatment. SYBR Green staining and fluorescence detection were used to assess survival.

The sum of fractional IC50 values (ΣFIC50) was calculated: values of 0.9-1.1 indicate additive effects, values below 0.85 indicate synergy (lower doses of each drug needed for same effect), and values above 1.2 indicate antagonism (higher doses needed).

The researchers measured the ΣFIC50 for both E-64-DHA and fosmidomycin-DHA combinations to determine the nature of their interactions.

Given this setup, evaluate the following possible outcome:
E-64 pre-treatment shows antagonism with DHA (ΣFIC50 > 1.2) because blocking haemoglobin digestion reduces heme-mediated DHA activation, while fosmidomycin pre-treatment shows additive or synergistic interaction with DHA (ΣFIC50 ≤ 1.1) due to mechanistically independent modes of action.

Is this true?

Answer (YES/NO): NO